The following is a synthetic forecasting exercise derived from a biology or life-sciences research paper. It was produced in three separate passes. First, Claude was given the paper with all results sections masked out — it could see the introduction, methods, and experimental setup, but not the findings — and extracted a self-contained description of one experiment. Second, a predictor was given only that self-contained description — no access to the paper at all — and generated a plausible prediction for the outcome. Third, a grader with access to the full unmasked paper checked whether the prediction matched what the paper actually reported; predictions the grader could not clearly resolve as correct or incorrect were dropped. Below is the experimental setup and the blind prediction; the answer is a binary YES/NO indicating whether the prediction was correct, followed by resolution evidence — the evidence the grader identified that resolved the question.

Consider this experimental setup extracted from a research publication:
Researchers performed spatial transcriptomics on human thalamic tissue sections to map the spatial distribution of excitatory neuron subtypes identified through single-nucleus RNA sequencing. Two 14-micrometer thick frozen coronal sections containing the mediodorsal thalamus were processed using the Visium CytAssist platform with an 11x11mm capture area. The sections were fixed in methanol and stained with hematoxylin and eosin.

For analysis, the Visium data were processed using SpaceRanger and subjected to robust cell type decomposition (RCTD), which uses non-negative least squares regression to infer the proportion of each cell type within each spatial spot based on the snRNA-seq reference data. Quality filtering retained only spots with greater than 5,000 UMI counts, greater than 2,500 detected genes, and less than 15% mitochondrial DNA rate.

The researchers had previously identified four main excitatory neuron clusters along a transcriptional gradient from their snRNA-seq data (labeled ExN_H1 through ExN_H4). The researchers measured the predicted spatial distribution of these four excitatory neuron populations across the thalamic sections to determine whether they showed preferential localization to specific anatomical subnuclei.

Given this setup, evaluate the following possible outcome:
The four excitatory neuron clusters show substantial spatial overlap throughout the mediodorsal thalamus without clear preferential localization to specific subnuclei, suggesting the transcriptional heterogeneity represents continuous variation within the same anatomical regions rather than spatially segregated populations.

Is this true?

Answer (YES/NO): NO